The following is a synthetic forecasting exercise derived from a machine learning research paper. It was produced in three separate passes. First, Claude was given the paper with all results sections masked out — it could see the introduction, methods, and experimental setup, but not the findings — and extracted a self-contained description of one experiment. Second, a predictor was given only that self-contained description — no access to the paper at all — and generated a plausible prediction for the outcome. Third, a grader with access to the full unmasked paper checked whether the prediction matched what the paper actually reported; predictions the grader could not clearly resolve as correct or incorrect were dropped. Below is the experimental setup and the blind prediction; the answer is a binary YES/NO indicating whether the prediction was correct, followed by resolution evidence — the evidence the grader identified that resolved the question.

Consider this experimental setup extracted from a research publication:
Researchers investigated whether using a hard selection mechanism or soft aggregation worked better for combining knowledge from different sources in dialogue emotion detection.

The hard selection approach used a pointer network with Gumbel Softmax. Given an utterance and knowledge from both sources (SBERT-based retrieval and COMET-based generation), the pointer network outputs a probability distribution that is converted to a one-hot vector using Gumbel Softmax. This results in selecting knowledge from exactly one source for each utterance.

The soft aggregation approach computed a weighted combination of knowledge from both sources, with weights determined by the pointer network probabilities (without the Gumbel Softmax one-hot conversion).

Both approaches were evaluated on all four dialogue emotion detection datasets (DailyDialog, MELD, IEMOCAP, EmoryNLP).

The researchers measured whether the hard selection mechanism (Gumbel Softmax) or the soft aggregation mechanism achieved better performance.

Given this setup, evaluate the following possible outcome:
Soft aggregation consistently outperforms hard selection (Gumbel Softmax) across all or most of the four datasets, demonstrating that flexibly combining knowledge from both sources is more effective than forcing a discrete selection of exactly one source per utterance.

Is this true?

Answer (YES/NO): NO